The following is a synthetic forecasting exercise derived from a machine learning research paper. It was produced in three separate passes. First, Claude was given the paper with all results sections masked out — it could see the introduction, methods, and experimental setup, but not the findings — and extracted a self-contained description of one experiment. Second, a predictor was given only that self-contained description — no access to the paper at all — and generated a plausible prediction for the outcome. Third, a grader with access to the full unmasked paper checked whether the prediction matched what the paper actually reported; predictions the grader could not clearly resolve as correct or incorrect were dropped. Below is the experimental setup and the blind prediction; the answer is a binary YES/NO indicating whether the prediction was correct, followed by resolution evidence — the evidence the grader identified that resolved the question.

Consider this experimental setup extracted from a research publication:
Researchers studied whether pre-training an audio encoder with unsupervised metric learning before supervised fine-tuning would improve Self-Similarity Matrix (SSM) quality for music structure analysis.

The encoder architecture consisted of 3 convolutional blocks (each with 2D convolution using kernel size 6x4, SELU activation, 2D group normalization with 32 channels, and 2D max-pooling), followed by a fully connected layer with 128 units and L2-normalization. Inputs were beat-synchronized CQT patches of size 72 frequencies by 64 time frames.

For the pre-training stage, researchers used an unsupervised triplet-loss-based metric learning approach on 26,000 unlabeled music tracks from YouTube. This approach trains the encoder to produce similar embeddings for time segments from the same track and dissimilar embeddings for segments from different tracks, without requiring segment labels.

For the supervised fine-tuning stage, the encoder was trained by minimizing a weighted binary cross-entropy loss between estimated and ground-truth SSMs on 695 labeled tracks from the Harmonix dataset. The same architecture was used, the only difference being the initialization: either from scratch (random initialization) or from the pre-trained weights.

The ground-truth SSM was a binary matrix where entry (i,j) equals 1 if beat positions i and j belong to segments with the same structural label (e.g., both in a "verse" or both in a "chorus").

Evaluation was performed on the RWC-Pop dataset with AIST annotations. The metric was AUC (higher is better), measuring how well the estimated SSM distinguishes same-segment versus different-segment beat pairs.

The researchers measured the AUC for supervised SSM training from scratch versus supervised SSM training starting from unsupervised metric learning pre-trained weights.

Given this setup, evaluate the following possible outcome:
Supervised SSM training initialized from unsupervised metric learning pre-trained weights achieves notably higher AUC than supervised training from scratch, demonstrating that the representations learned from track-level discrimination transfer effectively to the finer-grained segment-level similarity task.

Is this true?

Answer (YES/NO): YES